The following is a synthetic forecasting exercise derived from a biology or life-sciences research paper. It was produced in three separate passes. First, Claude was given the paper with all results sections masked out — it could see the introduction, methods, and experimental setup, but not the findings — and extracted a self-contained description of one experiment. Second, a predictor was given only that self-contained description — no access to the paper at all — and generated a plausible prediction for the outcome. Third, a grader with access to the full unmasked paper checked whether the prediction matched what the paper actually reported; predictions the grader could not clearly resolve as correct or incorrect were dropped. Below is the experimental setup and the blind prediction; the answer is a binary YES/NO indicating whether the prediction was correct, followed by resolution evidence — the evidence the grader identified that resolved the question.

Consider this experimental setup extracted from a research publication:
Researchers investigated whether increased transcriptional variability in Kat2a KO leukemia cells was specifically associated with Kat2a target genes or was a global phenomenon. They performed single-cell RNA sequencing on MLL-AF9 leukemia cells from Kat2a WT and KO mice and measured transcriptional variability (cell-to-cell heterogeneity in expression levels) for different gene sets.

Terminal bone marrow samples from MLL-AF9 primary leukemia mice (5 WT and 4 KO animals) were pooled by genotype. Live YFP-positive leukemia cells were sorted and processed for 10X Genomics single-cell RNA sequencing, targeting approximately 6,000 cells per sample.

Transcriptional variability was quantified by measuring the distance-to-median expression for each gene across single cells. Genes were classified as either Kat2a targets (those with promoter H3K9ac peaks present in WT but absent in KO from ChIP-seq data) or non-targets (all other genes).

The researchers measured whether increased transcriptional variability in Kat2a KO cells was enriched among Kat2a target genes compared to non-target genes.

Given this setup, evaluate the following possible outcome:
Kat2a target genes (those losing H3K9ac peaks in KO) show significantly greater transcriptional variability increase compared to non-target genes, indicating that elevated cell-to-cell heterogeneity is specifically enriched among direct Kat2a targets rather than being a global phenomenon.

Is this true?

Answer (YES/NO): YES